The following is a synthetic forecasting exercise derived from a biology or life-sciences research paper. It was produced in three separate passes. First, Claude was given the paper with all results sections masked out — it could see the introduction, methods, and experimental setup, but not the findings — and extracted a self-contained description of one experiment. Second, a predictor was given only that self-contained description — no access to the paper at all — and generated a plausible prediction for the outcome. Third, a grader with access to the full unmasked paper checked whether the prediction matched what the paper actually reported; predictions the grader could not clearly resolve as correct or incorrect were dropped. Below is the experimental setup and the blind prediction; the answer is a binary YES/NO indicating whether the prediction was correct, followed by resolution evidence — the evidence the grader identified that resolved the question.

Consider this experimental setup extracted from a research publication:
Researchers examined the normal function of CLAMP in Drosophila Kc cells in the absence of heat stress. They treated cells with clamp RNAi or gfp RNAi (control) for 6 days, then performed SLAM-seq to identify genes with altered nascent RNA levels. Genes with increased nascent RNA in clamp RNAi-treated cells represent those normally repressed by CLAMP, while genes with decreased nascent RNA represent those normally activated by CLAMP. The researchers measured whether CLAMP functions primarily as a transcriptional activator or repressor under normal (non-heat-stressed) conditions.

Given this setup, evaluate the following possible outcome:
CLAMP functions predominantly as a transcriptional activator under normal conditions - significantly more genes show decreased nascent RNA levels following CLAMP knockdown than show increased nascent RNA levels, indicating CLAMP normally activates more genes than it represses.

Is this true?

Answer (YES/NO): NO